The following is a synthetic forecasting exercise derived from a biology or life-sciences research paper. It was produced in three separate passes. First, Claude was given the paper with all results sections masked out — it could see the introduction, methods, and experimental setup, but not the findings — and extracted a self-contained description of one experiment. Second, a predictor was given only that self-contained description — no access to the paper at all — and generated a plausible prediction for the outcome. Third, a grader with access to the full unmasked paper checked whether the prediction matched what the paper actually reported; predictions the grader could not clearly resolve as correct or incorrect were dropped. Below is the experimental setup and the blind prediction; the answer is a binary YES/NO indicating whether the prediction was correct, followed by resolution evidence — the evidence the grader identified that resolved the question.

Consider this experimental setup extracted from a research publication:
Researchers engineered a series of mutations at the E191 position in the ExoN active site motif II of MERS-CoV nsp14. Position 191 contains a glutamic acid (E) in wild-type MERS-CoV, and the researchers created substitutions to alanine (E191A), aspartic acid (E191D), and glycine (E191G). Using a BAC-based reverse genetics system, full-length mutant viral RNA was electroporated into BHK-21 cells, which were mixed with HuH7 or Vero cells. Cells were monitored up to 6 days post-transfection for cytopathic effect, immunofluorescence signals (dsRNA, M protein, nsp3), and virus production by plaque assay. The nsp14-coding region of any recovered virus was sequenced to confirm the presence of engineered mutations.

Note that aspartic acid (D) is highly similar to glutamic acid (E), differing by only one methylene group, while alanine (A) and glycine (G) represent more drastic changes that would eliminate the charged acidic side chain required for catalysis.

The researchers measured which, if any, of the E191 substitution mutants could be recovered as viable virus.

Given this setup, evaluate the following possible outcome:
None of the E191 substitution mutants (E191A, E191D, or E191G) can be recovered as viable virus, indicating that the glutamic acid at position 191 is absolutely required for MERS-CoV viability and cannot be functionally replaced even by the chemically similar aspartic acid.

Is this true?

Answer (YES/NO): NO